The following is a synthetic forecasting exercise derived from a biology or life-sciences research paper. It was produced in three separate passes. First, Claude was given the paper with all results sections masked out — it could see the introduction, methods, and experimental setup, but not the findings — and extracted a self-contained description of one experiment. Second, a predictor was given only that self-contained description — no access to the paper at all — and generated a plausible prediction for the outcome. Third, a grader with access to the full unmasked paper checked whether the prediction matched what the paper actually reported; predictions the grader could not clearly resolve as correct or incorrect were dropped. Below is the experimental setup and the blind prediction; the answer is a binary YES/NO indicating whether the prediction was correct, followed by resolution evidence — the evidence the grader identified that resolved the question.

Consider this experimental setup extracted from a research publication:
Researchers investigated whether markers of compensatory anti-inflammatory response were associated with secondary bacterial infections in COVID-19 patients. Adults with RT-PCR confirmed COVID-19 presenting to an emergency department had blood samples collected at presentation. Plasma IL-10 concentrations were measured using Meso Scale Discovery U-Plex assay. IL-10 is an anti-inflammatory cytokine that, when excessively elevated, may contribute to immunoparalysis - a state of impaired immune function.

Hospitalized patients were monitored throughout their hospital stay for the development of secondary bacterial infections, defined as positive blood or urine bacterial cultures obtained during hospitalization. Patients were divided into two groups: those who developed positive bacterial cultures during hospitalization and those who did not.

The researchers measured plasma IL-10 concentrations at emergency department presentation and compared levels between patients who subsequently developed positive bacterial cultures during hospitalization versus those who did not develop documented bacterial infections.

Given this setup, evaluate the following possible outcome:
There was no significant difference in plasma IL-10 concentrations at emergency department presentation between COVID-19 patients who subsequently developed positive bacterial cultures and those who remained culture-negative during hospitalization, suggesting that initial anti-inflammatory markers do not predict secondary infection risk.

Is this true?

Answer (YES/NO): NO